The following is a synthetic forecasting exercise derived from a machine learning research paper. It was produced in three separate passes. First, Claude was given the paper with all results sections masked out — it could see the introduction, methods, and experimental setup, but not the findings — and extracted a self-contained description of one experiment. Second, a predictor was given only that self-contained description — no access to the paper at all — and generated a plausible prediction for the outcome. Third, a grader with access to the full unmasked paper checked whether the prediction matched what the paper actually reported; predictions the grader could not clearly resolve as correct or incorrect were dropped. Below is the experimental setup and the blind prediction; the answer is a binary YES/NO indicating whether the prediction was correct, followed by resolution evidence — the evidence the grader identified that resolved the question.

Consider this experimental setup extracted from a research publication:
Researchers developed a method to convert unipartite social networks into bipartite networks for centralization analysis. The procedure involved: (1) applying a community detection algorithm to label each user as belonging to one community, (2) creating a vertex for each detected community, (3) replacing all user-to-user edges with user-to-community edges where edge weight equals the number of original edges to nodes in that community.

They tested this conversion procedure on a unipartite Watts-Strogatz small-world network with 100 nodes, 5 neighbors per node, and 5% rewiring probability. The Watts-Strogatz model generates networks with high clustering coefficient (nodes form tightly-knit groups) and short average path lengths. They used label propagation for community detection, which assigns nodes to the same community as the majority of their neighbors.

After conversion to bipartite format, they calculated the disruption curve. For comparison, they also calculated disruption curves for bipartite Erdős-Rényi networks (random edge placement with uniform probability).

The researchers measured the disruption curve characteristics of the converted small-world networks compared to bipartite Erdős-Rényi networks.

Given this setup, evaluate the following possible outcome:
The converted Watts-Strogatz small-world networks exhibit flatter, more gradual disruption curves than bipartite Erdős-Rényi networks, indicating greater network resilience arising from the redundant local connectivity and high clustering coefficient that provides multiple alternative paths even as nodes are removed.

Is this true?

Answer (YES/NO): NO